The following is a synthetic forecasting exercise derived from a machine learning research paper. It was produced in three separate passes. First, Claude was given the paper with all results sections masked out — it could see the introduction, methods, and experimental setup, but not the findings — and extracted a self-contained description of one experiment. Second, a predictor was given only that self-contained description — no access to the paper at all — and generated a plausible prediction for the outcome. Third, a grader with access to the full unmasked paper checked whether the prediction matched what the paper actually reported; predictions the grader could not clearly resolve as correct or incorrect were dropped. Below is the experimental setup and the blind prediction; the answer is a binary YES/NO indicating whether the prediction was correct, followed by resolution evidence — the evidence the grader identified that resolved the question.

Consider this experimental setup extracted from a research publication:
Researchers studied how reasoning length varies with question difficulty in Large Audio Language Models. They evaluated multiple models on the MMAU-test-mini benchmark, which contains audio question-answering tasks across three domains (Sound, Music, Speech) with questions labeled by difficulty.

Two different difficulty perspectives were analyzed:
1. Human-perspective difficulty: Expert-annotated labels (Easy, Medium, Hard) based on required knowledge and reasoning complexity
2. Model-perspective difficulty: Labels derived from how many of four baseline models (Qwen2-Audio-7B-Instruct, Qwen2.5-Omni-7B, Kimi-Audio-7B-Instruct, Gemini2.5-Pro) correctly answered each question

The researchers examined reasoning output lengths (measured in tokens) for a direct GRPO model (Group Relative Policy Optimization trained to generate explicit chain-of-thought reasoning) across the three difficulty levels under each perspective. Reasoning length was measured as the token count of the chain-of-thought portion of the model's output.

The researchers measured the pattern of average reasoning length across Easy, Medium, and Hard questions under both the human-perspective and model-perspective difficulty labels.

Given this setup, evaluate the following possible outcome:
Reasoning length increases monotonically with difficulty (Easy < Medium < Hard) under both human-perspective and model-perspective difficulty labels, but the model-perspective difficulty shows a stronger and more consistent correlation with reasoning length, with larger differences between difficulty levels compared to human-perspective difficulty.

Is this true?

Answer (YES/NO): NO